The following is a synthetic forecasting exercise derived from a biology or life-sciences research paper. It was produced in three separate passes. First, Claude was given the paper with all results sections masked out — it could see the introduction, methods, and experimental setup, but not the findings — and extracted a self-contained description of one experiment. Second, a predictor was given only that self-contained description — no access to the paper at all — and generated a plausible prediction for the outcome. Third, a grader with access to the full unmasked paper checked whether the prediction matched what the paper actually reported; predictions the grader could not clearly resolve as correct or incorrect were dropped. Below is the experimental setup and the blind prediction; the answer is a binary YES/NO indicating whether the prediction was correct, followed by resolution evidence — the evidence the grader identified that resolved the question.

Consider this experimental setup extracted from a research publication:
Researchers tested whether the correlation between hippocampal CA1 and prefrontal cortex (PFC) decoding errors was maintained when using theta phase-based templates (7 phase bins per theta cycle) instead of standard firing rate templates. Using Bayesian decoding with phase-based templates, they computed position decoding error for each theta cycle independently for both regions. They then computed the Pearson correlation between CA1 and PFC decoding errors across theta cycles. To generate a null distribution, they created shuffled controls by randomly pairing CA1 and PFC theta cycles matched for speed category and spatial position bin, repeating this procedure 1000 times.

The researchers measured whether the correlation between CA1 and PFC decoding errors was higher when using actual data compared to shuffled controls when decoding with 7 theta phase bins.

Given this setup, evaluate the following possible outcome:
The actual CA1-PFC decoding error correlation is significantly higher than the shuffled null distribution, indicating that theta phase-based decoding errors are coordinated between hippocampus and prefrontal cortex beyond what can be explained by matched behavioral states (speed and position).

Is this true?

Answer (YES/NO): YES